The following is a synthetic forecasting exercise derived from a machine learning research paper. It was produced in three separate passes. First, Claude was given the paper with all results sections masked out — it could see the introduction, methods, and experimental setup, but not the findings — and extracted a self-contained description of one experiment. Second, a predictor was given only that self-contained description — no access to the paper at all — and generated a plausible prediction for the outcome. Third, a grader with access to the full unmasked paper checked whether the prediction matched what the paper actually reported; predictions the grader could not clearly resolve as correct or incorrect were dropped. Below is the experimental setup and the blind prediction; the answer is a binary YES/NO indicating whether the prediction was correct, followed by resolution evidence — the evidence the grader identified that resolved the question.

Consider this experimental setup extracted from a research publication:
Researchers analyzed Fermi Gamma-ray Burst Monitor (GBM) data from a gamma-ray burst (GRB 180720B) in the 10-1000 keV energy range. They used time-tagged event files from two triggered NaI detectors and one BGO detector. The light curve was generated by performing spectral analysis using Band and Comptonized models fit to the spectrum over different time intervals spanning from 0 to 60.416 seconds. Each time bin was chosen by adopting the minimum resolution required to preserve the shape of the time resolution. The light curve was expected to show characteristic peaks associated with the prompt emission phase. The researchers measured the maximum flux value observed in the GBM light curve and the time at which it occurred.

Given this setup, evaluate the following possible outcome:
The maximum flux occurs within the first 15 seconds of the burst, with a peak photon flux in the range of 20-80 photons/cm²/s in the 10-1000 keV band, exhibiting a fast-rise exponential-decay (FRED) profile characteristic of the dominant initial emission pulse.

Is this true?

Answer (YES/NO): NO